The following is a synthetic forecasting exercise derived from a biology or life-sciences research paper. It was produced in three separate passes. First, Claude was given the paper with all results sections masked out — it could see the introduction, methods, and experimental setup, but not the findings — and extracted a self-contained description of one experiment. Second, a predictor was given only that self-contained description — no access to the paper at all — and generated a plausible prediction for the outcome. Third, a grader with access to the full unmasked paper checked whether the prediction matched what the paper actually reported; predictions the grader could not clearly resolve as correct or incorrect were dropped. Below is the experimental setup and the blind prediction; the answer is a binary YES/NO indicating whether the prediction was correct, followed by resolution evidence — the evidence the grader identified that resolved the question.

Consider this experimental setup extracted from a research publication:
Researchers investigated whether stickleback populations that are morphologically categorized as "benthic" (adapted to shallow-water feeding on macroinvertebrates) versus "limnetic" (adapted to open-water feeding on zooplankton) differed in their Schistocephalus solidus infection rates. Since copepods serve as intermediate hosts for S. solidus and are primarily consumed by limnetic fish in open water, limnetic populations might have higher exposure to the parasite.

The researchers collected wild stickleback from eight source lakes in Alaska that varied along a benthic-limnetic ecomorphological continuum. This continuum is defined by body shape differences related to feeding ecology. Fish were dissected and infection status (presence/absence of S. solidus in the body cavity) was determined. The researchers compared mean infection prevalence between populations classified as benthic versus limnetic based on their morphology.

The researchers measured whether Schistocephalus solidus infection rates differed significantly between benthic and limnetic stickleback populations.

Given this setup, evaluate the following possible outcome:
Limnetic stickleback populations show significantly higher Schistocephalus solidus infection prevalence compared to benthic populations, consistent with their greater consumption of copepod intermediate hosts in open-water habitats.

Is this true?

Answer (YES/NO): NO